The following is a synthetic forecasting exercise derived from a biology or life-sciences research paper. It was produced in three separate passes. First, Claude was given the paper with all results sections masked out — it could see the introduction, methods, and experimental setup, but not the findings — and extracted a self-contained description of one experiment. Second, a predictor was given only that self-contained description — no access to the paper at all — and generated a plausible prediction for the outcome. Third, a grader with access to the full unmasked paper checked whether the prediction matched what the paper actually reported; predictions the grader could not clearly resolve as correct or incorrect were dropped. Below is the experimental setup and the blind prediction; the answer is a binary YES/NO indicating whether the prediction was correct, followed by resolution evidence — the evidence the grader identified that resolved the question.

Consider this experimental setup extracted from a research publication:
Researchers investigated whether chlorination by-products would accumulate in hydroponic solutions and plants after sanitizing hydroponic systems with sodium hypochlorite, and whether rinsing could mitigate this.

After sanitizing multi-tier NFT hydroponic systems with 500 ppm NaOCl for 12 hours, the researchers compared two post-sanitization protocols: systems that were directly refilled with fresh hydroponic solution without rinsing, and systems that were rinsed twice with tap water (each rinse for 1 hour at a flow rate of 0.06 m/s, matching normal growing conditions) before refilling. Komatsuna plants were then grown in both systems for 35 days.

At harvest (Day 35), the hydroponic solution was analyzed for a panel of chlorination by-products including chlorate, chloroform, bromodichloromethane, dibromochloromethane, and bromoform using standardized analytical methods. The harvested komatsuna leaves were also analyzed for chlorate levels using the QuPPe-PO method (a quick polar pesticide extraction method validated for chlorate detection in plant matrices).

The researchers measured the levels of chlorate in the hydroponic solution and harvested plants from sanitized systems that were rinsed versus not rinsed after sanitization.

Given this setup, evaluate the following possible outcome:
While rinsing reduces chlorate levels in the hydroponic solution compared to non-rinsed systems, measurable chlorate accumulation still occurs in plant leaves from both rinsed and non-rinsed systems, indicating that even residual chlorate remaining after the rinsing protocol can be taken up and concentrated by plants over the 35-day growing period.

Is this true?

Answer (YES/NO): NO